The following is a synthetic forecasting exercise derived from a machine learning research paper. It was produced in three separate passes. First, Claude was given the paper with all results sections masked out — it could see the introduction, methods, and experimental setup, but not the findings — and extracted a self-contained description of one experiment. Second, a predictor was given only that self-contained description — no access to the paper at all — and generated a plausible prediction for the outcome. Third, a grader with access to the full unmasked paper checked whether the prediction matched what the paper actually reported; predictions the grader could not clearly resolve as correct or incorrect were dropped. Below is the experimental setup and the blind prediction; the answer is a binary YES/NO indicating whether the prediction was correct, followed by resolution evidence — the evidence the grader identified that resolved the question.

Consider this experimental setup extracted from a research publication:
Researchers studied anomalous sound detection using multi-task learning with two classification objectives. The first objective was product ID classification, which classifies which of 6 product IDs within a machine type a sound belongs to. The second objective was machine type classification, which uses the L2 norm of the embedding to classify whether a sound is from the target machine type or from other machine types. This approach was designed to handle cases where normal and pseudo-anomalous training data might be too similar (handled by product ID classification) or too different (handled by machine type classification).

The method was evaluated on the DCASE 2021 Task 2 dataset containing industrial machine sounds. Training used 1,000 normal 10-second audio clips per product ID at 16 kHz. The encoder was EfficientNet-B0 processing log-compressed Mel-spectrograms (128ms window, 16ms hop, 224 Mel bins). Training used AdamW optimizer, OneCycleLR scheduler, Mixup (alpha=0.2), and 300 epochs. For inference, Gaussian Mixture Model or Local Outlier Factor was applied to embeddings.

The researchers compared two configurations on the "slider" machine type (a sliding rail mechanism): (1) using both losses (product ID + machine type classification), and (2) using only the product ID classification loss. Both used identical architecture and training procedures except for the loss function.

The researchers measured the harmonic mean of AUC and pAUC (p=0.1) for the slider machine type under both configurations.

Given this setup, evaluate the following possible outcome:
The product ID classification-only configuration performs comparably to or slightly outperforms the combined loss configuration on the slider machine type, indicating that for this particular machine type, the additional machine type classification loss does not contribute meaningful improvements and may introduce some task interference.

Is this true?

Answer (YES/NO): NO